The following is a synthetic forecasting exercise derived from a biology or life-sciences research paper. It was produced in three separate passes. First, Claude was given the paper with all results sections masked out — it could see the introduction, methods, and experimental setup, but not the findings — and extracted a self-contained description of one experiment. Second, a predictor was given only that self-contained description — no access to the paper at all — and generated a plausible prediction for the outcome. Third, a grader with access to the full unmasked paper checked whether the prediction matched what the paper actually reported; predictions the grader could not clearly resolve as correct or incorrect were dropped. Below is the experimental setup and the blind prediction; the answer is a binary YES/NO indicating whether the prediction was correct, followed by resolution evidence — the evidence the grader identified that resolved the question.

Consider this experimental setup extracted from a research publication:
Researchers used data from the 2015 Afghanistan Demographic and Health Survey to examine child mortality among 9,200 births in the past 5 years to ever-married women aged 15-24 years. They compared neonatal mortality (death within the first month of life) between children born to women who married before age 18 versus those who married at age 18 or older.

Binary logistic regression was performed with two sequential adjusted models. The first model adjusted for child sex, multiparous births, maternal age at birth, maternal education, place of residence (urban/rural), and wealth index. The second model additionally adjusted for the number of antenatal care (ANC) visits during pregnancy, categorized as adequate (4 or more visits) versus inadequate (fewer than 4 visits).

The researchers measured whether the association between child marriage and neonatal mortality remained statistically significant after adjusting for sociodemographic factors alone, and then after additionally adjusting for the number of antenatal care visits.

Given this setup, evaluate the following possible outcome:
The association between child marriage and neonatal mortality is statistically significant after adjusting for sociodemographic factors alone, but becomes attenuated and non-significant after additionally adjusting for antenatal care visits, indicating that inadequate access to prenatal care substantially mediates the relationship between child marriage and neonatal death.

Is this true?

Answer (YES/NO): YES